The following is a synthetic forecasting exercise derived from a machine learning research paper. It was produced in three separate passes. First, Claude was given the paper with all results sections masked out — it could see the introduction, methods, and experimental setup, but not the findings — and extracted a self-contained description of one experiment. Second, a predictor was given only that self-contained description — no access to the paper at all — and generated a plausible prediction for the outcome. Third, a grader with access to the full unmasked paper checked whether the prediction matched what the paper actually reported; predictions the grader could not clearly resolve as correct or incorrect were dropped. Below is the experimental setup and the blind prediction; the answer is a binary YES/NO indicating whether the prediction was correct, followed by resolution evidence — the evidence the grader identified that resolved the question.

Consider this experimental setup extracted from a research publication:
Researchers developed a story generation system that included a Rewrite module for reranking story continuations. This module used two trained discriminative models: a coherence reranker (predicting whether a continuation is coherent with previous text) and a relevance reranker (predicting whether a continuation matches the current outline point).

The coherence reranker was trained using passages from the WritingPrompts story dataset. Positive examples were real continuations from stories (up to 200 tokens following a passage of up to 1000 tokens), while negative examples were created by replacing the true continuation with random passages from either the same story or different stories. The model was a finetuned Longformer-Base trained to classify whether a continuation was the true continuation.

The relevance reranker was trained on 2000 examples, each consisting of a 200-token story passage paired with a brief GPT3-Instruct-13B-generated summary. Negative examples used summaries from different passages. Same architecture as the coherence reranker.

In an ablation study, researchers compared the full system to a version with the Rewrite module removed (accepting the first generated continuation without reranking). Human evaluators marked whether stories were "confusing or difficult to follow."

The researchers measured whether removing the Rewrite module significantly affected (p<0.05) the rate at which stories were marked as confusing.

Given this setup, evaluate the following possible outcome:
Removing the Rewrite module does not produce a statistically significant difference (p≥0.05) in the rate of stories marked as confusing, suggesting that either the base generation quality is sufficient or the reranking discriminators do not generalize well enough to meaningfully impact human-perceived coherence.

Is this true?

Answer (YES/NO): NO